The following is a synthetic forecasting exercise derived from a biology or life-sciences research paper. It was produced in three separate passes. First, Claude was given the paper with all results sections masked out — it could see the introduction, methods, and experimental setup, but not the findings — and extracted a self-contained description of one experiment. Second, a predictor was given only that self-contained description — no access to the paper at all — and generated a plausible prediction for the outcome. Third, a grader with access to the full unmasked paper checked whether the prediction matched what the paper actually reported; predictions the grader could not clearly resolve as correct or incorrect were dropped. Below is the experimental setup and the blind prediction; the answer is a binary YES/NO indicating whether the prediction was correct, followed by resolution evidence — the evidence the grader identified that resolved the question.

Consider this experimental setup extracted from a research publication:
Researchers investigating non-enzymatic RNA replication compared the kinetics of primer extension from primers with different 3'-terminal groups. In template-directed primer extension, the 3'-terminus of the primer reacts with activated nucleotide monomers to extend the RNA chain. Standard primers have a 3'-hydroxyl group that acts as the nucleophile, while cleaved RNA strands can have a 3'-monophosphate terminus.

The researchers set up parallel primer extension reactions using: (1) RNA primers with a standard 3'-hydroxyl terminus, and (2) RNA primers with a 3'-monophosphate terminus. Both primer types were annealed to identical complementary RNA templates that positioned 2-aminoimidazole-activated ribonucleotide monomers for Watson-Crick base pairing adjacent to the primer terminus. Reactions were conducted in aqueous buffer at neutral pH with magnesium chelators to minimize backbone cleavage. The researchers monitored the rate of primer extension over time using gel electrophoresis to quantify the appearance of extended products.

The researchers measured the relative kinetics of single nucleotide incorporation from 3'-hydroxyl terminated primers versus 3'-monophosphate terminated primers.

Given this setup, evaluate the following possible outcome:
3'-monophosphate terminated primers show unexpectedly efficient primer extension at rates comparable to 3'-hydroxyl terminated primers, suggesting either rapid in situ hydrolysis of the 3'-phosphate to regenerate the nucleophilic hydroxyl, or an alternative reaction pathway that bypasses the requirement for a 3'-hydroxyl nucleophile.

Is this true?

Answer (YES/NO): YES